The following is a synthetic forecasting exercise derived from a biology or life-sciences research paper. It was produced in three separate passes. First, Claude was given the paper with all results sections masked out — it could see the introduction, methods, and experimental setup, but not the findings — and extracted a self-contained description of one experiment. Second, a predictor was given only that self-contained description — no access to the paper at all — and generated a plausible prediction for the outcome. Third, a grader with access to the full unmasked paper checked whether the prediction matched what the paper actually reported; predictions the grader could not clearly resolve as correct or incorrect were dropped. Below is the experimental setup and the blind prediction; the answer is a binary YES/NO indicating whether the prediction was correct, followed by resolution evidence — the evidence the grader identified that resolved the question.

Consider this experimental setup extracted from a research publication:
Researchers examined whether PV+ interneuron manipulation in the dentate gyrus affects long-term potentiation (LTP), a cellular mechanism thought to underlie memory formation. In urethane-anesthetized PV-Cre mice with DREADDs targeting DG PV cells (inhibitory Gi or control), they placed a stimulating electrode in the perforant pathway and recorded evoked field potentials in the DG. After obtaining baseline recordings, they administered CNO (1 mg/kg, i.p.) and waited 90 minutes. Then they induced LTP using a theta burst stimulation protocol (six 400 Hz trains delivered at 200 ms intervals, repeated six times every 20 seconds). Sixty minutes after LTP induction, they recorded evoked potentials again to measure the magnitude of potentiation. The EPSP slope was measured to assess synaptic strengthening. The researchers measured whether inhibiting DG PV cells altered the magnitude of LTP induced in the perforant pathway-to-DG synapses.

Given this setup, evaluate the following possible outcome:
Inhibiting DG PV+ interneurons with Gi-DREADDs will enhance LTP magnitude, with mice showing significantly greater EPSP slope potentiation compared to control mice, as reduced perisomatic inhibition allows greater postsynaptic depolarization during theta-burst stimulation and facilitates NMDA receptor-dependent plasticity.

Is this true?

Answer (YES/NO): NO